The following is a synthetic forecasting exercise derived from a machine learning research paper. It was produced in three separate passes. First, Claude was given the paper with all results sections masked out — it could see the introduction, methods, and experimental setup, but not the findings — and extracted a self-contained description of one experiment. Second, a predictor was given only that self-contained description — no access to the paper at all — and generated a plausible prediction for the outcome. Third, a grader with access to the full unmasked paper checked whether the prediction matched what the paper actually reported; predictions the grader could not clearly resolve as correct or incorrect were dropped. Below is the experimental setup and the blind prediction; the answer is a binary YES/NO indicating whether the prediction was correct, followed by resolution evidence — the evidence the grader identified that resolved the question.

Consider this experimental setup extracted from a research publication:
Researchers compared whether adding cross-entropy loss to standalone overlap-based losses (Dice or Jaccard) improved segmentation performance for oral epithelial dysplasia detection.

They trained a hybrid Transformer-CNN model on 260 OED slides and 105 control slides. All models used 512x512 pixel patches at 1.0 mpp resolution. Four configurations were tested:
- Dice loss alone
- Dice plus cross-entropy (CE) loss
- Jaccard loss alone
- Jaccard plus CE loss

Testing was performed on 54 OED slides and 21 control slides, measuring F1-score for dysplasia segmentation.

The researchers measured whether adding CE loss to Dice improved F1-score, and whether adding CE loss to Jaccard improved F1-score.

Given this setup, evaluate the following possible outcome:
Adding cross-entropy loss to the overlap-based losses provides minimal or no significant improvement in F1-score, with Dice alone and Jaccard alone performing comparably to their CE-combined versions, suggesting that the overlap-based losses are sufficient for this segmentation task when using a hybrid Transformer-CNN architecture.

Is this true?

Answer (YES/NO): NO